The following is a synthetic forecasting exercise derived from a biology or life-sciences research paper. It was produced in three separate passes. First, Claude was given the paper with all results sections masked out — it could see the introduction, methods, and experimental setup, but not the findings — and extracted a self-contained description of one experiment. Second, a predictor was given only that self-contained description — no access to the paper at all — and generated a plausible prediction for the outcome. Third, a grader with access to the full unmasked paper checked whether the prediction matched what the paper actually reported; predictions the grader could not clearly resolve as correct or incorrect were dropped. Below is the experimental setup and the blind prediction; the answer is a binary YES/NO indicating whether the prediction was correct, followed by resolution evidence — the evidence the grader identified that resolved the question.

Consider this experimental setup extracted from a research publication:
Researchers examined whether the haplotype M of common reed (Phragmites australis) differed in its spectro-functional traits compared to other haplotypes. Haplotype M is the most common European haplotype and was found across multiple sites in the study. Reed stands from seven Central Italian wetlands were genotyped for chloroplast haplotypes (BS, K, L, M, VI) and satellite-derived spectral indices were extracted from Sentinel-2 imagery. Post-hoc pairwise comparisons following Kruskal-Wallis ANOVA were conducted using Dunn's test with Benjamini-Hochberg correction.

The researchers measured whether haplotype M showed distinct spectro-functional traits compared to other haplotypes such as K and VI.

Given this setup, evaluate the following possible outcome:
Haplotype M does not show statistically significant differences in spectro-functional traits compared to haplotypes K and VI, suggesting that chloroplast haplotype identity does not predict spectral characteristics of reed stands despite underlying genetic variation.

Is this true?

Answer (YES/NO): NO